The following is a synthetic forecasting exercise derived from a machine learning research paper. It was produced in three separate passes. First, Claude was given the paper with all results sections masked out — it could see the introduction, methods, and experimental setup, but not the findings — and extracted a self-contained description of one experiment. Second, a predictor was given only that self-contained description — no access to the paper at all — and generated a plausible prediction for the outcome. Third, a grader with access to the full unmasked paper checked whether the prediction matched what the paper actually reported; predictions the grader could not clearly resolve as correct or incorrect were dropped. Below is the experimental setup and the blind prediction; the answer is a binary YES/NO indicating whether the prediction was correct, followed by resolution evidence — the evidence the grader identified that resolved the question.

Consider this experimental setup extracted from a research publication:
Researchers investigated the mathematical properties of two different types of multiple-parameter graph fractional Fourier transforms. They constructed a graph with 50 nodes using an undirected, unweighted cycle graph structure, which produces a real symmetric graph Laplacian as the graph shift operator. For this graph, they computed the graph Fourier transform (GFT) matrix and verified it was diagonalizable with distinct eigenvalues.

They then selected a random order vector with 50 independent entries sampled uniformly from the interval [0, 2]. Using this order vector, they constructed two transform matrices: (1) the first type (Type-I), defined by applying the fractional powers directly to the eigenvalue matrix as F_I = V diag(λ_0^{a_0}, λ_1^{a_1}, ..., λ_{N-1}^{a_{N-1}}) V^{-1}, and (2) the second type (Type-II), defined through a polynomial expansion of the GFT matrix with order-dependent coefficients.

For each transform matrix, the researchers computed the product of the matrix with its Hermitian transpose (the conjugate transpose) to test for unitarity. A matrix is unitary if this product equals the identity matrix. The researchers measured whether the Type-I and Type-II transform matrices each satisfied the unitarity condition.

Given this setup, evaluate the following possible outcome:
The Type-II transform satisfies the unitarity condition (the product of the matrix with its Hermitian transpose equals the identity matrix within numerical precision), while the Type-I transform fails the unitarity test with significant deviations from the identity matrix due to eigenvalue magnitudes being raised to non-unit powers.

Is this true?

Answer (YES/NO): NO